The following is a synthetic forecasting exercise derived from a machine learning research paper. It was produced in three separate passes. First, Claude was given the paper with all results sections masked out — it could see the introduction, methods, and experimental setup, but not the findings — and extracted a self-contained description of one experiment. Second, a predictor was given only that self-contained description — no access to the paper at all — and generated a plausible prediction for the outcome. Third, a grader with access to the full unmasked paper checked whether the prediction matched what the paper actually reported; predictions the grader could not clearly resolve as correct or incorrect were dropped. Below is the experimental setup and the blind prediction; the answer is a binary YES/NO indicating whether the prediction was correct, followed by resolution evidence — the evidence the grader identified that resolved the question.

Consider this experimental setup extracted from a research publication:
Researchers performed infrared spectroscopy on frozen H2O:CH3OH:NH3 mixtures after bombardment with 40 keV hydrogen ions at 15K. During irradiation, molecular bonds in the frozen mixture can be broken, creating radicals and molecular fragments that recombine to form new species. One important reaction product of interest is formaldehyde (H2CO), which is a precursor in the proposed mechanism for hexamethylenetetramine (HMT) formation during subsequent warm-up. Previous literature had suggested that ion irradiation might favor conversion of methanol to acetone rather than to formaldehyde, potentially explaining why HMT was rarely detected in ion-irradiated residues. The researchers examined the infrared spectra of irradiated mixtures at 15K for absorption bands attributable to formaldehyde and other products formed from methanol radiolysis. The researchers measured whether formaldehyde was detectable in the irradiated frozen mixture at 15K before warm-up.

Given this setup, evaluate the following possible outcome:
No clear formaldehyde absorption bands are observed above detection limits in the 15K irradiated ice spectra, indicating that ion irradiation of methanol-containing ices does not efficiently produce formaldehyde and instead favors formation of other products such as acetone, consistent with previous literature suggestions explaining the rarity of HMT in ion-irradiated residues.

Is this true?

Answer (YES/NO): NO